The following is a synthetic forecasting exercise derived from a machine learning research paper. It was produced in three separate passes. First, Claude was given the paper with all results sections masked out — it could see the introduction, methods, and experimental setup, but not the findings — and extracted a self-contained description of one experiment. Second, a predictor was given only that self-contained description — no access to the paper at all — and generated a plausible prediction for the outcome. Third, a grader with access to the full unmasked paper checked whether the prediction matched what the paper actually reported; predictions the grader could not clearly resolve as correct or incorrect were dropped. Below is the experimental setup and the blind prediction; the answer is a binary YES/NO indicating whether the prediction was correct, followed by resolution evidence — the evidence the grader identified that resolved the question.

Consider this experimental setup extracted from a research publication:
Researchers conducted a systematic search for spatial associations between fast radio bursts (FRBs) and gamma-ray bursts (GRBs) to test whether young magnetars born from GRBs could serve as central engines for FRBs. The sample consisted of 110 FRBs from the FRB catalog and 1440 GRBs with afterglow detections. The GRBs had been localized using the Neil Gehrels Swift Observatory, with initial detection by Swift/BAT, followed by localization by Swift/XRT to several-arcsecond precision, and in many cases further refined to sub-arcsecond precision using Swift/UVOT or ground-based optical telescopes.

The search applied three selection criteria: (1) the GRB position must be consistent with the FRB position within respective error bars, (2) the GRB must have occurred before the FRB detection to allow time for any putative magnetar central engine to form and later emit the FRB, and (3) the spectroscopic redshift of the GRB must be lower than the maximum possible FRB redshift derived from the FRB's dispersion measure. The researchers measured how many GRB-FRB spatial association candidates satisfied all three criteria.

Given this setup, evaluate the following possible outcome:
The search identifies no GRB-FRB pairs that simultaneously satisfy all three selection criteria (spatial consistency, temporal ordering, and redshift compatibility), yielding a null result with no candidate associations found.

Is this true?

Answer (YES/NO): NO